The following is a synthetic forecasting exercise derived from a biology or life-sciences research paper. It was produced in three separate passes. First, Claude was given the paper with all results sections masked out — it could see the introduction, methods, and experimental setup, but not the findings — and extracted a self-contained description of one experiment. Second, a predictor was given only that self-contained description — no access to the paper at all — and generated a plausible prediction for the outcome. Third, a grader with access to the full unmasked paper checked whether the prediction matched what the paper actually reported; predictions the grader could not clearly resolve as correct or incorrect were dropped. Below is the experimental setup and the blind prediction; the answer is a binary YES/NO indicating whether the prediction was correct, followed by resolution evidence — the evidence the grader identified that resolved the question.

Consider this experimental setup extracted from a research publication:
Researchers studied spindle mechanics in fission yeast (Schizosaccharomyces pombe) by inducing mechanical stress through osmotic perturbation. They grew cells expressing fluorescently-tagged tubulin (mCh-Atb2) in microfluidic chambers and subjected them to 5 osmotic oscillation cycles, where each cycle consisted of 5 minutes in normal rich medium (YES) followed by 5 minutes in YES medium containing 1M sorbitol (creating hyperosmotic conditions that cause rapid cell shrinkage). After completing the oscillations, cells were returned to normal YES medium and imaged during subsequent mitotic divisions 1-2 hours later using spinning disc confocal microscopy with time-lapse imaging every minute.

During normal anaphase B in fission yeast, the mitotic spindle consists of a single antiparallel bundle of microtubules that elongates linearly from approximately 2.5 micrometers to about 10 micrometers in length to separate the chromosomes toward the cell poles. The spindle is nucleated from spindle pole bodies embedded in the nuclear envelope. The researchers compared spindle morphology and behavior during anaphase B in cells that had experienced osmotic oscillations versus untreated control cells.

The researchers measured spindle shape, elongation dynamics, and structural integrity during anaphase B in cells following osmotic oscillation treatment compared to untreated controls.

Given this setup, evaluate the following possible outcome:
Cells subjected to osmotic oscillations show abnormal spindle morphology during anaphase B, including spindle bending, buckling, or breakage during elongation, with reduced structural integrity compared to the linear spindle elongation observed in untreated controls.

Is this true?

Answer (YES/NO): YES